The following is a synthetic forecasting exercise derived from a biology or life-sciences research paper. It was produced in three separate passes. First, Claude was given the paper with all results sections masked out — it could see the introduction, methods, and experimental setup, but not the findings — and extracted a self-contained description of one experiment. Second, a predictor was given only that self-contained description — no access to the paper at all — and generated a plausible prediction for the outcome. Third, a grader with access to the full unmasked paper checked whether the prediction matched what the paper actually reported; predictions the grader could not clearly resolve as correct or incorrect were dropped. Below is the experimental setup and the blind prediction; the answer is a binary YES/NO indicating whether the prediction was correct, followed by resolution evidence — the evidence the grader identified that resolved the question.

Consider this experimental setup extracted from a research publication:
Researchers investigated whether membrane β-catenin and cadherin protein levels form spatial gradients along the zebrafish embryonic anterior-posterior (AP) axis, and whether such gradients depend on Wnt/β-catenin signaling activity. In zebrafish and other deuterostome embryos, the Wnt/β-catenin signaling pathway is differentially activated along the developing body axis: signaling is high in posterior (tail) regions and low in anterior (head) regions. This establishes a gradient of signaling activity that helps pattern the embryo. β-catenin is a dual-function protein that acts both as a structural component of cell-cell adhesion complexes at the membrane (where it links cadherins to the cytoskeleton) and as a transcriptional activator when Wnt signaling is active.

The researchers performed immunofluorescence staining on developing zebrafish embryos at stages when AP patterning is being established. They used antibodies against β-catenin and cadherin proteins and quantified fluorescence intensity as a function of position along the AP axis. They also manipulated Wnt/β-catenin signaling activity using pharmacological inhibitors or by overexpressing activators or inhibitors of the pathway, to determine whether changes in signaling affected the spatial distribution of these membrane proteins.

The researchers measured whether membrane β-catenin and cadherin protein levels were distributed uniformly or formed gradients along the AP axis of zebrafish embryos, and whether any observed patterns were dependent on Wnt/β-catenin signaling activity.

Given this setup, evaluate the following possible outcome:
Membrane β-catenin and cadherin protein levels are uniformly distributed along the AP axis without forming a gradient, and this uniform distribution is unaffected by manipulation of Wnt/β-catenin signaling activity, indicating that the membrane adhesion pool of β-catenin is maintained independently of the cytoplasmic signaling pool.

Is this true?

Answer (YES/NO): NO